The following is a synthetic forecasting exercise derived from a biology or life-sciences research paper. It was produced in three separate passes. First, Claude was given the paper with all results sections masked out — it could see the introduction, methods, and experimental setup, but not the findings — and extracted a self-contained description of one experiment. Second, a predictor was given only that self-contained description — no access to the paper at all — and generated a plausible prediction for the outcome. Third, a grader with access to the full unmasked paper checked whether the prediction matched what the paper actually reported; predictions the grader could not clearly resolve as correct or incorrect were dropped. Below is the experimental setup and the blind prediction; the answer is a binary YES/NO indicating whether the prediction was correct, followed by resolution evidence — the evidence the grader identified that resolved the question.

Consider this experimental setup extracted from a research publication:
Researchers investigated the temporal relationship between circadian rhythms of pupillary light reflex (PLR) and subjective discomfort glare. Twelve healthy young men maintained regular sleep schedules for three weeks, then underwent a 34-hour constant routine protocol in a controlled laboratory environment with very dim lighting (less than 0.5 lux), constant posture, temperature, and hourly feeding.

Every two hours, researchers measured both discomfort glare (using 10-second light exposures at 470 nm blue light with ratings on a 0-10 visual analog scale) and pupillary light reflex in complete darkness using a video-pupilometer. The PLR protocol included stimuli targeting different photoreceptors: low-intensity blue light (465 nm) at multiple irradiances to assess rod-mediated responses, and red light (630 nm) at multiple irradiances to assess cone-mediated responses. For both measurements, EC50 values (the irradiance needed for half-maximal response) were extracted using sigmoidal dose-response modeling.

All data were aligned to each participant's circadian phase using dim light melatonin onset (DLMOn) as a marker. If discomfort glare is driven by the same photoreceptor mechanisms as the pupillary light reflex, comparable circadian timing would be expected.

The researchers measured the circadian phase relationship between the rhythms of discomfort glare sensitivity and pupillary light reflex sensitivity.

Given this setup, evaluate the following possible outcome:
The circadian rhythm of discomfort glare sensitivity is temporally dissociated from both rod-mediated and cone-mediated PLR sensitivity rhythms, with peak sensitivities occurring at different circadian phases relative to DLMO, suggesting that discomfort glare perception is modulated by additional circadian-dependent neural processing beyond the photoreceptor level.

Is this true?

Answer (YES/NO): YES